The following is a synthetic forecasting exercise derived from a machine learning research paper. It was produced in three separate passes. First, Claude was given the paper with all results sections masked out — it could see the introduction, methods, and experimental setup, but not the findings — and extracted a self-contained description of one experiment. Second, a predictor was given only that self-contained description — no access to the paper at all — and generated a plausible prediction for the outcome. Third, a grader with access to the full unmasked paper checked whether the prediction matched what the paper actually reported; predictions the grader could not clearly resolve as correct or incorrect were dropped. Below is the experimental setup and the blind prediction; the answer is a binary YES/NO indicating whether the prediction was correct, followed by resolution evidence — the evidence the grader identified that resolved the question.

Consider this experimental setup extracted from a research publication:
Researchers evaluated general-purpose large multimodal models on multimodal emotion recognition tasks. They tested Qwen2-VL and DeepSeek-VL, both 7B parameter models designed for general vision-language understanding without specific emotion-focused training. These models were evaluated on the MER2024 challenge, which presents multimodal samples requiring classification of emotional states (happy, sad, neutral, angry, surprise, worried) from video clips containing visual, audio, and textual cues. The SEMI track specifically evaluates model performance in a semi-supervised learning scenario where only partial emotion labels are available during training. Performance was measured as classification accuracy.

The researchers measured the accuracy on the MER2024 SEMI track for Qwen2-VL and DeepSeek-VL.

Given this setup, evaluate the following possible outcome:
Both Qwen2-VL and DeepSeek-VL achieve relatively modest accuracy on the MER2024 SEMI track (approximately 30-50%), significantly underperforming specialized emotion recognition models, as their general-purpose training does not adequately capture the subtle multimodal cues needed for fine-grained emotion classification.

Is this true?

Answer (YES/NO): NO